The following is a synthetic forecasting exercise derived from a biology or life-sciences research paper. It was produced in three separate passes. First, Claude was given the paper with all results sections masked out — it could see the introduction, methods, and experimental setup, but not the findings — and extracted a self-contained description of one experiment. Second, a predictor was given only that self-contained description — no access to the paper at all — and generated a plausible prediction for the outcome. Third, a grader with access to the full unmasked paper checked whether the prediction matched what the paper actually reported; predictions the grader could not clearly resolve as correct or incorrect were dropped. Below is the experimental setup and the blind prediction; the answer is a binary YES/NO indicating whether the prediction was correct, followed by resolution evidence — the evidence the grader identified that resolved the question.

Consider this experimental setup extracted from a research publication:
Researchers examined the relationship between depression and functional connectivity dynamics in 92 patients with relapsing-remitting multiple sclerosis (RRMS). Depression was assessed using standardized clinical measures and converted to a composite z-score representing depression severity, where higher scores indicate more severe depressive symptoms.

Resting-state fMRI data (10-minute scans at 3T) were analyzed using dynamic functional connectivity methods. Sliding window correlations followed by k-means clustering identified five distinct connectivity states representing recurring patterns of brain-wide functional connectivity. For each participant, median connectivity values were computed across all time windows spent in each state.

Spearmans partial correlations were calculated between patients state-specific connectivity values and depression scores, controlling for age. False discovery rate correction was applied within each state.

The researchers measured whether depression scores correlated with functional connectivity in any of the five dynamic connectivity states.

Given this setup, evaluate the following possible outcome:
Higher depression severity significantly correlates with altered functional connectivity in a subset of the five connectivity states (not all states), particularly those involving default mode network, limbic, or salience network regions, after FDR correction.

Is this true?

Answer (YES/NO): YES